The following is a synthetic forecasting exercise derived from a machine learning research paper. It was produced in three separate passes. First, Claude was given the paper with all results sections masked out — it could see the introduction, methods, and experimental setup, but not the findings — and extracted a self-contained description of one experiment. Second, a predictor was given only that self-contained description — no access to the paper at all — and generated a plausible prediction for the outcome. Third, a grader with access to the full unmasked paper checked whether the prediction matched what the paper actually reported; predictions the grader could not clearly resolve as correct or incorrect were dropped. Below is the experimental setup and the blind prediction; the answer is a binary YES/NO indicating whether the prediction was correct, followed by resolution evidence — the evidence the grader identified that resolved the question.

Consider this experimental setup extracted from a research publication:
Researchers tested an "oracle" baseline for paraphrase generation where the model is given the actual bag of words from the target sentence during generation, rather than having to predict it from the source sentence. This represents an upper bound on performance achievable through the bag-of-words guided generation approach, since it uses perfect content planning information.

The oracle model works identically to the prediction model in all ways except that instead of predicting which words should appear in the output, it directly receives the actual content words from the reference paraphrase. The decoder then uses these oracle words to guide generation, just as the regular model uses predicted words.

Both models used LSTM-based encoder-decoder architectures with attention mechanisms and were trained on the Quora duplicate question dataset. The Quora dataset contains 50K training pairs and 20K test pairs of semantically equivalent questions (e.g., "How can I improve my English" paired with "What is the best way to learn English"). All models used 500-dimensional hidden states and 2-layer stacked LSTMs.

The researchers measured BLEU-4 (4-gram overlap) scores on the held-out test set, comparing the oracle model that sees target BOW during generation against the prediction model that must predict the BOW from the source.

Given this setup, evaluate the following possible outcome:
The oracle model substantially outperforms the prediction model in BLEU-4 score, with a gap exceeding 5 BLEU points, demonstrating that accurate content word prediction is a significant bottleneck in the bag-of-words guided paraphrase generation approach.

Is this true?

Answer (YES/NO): YES